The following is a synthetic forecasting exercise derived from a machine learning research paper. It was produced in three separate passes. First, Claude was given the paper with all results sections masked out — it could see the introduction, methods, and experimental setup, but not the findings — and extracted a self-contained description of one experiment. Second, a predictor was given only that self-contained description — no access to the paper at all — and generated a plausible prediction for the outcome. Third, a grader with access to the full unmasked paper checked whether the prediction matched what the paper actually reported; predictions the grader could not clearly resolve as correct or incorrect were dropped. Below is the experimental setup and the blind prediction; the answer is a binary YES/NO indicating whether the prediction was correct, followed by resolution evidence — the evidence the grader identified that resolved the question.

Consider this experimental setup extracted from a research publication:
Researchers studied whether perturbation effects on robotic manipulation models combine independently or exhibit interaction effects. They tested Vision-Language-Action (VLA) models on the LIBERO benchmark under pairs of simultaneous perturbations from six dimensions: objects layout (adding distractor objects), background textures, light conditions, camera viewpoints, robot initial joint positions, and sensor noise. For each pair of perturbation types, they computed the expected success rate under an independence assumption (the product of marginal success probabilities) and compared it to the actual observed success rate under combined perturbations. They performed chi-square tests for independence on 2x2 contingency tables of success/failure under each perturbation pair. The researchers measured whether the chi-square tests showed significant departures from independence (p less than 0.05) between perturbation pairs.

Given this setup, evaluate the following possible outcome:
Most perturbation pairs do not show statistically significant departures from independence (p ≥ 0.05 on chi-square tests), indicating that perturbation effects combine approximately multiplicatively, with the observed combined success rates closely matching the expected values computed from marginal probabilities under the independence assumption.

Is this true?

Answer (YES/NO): NO